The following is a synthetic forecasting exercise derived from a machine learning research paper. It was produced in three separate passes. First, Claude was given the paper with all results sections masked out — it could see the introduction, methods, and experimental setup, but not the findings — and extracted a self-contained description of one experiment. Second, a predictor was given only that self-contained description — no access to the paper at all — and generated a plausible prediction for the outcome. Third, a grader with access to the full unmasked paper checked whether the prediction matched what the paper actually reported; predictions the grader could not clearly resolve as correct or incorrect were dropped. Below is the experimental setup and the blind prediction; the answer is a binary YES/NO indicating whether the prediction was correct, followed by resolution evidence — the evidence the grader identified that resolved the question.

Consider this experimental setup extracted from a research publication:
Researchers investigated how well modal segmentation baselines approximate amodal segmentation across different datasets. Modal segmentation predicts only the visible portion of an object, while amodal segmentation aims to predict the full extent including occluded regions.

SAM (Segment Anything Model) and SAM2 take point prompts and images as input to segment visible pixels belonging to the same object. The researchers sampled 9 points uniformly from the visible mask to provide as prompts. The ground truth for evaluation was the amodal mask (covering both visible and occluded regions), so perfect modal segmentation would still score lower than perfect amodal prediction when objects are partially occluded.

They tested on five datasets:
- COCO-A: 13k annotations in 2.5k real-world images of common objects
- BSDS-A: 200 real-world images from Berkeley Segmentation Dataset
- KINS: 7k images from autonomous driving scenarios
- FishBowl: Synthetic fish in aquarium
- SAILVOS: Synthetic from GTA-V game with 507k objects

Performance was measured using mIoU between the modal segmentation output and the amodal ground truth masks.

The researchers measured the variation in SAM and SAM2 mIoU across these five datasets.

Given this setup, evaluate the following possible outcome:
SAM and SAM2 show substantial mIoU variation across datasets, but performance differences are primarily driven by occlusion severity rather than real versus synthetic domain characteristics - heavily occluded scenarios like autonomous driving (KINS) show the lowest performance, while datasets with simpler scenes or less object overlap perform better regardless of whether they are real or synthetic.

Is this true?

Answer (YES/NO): NO